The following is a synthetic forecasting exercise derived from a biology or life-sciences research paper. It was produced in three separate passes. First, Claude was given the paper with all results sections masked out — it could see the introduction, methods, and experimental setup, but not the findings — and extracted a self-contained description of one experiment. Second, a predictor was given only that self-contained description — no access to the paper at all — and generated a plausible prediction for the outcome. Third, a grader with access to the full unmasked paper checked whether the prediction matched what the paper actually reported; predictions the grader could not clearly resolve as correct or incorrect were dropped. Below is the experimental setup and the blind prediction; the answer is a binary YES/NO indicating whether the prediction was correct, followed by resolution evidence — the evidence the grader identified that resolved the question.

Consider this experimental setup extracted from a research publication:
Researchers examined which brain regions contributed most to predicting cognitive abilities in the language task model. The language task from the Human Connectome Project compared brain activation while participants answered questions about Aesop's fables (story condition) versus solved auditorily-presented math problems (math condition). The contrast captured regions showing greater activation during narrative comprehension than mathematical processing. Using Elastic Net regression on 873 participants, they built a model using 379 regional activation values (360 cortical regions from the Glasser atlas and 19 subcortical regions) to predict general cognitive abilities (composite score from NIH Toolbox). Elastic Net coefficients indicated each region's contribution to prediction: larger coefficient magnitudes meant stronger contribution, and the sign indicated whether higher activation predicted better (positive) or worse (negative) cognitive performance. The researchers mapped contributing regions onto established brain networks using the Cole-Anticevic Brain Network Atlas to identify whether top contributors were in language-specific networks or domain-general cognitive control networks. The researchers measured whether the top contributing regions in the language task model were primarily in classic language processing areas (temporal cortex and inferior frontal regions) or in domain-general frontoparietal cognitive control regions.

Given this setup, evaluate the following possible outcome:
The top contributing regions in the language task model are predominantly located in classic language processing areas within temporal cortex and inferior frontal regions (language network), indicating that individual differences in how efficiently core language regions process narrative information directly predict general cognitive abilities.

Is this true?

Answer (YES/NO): NO